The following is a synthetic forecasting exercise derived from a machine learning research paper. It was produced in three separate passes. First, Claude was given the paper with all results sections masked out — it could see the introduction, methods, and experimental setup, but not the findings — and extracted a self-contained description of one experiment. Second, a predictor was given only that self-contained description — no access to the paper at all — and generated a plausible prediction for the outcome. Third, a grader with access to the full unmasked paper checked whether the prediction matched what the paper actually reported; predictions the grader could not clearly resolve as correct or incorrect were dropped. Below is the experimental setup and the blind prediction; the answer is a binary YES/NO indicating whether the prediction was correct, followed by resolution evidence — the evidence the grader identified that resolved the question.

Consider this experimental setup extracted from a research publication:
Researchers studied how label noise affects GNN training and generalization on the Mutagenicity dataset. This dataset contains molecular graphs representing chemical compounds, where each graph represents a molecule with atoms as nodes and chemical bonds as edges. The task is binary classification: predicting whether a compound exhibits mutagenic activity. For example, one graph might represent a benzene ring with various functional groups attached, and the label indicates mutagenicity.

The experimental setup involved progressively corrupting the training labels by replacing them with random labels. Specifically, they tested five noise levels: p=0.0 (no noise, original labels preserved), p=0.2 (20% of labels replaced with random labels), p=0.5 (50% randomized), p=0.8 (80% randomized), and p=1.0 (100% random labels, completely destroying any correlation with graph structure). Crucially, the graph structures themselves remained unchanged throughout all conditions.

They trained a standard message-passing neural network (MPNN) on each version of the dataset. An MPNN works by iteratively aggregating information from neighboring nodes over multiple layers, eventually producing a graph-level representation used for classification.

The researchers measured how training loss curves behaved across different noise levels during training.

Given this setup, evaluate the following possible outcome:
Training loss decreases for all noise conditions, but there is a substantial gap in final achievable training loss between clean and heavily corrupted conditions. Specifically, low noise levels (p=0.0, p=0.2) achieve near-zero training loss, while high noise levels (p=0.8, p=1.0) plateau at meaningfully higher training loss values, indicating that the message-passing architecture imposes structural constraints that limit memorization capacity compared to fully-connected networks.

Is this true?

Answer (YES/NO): NO